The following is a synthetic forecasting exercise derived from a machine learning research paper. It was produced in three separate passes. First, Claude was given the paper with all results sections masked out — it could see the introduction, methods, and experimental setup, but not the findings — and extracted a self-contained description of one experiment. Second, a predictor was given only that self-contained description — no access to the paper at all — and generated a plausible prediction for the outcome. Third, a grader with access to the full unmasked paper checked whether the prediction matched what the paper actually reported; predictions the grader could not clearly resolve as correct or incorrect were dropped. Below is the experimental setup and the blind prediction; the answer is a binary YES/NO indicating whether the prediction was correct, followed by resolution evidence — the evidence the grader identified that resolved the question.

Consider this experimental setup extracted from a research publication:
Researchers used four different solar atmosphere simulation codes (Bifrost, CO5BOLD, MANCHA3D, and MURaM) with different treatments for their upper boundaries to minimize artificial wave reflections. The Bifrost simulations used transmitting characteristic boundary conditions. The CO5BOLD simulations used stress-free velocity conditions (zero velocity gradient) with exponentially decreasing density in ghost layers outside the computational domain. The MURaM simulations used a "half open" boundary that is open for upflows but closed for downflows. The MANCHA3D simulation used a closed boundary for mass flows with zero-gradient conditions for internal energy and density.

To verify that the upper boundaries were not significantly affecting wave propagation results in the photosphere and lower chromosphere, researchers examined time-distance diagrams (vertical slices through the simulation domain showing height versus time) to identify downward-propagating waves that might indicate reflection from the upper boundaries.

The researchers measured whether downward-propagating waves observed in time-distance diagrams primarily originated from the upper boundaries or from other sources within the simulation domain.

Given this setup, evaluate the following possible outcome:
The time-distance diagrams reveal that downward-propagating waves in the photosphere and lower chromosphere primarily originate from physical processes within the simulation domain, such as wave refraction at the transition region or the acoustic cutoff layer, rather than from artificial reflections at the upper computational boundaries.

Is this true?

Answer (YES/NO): YES